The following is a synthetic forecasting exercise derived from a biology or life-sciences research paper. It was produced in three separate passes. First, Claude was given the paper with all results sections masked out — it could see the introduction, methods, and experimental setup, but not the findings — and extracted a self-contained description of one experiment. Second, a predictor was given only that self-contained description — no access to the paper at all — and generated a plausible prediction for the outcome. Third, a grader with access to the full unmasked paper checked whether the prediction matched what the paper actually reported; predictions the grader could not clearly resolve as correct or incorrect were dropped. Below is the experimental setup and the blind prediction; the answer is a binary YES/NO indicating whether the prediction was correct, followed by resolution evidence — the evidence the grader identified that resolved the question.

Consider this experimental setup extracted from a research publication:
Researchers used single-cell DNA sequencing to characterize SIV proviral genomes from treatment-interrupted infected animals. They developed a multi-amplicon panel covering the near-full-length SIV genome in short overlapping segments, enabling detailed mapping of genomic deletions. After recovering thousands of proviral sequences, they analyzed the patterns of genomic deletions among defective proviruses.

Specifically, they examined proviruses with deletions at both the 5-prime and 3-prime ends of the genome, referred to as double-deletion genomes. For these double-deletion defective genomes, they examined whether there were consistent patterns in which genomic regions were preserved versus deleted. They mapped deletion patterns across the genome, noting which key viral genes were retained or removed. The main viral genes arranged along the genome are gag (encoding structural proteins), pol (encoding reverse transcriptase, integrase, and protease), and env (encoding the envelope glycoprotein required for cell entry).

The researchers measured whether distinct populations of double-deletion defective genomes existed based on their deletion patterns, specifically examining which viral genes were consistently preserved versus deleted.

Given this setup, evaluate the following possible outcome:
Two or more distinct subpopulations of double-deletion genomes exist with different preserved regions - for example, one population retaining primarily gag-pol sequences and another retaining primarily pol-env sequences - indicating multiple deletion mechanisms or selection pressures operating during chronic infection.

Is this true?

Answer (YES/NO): YES